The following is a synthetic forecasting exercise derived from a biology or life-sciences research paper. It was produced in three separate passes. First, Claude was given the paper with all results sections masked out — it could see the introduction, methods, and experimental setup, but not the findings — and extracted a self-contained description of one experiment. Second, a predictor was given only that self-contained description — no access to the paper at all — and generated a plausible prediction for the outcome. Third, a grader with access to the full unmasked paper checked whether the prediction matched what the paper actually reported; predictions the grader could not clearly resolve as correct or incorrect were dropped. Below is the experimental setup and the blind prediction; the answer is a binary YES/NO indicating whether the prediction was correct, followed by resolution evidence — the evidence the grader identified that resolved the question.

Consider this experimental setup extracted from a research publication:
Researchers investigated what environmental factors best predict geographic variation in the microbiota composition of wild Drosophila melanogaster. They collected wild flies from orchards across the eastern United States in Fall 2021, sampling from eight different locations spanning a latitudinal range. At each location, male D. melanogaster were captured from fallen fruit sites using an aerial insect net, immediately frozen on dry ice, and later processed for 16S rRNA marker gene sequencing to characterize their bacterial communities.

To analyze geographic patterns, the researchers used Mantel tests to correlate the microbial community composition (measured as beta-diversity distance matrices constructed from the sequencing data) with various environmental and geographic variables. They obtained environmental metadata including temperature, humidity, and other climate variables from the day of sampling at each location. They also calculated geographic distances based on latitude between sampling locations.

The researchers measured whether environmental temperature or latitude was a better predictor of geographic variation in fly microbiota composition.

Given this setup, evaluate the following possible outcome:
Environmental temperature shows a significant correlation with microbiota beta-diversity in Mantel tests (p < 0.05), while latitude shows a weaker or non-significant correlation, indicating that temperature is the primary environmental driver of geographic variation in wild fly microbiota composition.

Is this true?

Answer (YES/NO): NO